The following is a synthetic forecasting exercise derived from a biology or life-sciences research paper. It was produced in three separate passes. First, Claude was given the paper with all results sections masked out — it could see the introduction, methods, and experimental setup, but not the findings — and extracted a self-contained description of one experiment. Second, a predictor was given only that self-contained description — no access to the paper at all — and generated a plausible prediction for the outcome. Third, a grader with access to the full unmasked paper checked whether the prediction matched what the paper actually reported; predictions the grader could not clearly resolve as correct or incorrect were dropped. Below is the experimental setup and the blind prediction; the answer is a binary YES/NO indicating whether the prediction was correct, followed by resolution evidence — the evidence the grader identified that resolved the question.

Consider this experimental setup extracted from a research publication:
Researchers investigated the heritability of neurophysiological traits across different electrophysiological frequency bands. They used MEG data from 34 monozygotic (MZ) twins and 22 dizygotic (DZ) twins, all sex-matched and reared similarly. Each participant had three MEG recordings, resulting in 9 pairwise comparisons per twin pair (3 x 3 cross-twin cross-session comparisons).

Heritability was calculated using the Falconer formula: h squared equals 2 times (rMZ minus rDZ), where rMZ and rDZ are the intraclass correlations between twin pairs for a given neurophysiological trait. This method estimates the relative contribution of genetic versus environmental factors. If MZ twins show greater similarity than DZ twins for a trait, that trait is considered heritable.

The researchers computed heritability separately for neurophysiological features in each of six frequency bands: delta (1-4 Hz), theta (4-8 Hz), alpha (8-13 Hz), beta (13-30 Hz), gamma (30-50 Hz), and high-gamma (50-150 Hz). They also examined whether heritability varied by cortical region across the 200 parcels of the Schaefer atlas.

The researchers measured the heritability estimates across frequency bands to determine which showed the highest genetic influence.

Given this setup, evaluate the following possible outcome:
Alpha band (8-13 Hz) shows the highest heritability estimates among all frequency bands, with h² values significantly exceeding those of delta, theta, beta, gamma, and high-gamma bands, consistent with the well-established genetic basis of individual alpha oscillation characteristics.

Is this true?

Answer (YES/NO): NO